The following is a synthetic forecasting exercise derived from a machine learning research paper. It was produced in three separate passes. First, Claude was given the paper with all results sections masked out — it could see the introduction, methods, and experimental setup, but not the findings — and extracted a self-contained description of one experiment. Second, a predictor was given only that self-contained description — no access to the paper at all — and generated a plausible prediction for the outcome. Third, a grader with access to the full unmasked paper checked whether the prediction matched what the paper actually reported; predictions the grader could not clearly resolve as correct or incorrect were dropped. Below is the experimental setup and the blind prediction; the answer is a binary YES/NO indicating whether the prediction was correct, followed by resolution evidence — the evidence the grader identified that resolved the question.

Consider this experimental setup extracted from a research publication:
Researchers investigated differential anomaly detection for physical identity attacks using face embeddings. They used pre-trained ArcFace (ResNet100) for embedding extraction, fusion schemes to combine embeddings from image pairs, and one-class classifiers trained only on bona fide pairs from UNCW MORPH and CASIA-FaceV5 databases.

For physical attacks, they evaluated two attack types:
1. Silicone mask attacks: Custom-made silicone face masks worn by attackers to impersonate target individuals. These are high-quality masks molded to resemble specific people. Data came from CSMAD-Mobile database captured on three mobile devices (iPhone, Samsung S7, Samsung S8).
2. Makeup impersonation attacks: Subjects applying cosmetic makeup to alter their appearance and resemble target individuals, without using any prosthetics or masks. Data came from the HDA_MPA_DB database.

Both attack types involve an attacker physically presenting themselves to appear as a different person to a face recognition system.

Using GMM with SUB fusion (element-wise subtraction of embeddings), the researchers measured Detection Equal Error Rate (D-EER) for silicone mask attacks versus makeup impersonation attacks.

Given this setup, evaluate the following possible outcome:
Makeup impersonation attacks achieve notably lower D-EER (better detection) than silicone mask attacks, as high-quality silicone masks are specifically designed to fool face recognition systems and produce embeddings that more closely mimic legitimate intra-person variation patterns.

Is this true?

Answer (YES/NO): NO